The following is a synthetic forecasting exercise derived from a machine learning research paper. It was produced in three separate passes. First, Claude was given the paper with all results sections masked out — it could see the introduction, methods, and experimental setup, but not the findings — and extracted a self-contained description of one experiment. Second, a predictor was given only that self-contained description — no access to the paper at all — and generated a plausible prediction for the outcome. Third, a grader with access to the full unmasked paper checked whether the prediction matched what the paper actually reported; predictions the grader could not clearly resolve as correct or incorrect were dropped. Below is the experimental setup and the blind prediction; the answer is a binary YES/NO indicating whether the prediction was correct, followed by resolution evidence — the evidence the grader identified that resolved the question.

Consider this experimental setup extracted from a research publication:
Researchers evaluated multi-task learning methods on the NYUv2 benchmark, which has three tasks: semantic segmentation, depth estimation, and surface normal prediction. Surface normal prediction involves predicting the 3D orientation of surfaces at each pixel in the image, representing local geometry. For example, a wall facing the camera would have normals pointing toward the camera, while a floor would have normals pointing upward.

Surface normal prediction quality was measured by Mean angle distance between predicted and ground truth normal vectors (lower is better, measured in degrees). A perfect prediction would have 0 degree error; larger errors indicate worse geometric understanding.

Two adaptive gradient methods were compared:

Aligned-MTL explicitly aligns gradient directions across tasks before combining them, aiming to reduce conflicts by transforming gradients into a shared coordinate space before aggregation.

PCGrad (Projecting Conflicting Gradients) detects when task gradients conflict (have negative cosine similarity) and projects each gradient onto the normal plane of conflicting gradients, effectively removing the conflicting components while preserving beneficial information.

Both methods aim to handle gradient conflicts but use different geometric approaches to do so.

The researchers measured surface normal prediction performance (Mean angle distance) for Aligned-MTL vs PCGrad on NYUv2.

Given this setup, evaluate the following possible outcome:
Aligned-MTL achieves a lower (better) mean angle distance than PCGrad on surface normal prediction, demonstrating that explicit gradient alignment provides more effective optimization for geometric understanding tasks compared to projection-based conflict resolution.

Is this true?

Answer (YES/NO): YES